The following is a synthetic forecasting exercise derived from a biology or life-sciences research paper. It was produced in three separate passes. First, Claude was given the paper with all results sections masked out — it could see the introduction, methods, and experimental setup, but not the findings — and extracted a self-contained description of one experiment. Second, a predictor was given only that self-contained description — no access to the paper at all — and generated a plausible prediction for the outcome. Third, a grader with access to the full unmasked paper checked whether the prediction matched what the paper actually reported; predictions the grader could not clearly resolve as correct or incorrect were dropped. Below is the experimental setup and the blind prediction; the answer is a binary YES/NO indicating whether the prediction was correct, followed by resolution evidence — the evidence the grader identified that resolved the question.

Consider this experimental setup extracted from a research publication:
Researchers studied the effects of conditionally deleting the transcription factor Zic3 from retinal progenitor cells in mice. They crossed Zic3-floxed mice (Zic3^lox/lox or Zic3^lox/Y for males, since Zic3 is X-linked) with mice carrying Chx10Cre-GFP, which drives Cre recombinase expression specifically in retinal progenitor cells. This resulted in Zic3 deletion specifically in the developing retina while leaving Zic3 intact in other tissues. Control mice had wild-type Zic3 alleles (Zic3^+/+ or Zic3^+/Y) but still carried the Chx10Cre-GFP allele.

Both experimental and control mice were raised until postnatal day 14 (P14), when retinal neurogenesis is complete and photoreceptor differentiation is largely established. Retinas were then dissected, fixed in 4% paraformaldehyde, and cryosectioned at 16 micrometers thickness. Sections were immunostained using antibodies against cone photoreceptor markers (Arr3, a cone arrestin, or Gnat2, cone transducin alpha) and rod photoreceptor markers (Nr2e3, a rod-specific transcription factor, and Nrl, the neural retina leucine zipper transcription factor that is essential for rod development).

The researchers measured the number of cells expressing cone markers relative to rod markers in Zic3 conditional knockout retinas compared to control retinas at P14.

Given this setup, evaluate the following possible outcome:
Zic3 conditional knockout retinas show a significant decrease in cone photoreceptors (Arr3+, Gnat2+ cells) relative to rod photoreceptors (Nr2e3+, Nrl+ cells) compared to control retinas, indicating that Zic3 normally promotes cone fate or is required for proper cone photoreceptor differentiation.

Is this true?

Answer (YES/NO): YES